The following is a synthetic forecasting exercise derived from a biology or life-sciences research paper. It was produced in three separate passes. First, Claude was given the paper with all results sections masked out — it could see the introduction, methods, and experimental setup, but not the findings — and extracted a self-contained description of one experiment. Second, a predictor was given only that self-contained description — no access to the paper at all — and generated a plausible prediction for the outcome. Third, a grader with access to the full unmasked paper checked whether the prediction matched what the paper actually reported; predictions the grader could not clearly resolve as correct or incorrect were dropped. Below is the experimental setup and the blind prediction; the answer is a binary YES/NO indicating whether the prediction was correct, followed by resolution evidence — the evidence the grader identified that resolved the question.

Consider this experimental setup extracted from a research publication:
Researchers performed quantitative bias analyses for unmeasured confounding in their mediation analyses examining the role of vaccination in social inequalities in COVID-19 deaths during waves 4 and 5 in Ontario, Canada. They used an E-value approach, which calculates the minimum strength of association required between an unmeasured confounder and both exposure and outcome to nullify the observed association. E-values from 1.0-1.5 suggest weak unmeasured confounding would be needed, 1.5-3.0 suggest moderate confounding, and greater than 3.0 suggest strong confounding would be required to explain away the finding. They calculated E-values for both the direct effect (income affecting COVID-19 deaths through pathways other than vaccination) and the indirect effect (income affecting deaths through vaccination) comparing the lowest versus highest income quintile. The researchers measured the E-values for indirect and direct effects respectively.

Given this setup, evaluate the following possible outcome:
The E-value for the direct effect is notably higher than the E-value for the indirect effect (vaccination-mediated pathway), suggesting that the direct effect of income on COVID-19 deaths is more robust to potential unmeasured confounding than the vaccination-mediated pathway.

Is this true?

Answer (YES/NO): NO